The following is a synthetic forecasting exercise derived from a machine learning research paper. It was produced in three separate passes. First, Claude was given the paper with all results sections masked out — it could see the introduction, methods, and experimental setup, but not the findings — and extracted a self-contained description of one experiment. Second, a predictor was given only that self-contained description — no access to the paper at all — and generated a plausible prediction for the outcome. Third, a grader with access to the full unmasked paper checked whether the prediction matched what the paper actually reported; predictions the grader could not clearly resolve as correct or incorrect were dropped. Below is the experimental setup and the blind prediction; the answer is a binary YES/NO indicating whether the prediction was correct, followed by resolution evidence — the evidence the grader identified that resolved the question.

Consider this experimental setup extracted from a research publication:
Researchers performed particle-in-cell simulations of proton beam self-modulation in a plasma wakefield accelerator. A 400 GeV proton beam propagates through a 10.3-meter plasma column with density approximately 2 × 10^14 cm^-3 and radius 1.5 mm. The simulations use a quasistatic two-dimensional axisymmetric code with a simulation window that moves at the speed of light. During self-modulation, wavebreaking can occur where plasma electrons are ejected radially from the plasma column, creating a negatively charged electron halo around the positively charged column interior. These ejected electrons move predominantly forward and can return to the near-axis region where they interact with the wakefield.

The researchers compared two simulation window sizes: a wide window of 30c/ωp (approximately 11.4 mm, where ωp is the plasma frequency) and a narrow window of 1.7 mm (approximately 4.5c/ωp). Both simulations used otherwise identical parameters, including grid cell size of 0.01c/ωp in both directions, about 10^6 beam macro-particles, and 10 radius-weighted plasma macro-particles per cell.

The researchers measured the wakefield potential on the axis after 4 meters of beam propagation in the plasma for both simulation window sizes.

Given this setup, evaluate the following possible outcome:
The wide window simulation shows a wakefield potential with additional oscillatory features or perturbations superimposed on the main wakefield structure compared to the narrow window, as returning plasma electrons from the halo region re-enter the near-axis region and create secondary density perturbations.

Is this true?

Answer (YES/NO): NO